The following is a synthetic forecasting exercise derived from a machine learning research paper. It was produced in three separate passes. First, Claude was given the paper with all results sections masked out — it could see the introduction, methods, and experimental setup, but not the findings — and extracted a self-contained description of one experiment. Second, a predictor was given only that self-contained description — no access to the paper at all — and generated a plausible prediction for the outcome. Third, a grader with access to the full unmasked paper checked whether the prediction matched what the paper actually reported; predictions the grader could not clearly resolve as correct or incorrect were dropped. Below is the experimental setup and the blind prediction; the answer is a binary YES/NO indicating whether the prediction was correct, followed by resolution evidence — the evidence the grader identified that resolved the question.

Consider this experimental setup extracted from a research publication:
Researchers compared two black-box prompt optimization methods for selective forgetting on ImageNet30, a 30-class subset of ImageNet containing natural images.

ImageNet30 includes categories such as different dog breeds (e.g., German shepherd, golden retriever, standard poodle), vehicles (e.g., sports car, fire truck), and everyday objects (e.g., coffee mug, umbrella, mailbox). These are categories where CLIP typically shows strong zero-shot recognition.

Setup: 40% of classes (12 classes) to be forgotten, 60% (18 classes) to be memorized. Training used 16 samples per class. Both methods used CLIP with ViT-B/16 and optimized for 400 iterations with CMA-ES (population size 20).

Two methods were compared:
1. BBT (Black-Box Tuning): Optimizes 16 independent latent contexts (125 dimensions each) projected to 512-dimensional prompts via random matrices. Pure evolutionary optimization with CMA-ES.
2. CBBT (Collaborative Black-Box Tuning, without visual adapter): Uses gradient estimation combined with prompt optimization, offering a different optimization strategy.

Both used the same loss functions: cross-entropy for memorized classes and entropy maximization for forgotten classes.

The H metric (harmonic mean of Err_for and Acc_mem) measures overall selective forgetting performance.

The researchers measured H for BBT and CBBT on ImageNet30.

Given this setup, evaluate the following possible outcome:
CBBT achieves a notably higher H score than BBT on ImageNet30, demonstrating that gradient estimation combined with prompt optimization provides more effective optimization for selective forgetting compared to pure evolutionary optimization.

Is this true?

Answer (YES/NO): NO